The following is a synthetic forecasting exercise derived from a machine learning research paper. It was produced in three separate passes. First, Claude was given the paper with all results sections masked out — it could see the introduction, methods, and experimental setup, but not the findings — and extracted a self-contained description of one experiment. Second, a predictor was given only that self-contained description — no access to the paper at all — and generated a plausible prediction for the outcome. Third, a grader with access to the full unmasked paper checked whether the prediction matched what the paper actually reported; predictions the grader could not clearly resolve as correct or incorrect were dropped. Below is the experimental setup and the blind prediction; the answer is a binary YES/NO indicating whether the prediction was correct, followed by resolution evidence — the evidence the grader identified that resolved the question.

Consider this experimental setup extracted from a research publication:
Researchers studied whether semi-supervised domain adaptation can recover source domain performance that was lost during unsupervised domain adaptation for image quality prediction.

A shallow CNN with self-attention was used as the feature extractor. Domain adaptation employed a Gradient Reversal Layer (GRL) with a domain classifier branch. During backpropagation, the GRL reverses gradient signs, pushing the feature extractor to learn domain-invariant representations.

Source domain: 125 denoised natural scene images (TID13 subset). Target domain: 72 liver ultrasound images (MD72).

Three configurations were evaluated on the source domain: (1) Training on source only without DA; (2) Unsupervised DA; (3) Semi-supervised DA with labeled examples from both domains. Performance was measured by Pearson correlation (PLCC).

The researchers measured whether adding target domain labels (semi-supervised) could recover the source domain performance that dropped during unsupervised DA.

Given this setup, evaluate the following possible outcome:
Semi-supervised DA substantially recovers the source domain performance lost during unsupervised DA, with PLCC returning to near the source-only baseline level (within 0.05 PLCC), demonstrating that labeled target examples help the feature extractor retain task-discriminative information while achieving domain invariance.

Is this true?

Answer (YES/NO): YES